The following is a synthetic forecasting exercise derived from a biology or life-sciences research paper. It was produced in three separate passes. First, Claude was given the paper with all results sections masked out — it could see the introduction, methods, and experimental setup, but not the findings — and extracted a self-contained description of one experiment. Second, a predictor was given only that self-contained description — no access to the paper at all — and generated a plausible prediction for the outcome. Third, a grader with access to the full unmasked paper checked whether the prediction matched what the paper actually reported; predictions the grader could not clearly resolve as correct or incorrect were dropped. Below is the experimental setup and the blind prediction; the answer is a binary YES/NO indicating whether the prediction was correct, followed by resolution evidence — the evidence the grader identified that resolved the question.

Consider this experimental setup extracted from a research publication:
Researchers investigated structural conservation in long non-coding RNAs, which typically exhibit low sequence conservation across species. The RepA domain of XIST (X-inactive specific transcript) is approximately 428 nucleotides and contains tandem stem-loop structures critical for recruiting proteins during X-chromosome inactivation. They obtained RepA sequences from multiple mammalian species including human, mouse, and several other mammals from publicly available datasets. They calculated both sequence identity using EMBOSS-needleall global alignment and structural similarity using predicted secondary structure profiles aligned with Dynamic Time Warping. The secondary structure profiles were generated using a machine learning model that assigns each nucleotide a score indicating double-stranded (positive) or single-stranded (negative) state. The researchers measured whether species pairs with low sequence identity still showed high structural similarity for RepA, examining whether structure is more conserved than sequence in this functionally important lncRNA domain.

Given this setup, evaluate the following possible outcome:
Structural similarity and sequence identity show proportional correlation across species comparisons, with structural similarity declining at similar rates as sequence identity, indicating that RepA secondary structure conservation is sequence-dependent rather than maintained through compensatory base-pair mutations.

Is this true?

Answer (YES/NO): NO